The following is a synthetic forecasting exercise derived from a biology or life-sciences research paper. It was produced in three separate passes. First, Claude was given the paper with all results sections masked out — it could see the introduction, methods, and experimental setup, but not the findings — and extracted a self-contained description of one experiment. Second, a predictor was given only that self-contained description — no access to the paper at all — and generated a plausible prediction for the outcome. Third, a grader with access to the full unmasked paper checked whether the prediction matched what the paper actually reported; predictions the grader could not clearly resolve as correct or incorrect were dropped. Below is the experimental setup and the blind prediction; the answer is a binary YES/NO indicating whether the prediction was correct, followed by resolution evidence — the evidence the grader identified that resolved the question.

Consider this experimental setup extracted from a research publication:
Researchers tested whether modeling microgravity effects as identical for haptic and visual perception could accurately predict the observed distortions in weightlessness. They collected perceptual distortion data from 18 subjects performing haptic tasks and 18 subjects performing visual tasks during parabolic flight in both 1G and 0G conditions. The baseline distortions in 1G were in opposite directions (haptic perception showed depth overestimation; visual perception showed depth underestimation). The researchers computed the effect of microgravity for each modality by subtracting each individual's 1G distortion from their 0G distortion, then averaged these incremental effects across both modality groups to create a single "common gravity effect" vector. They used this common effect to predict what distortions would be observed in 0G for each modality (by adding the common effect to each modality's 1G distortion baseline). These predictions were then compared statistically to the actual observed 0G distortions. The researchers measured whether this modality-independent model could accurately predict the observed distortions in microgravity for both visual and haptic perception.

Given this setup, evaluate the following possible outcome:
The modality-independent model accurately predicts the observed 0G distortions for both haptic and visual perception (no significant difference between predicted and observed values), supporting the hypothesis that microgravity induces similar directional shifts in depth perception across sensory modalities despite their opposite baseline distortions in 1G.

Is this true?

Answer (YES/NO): YES